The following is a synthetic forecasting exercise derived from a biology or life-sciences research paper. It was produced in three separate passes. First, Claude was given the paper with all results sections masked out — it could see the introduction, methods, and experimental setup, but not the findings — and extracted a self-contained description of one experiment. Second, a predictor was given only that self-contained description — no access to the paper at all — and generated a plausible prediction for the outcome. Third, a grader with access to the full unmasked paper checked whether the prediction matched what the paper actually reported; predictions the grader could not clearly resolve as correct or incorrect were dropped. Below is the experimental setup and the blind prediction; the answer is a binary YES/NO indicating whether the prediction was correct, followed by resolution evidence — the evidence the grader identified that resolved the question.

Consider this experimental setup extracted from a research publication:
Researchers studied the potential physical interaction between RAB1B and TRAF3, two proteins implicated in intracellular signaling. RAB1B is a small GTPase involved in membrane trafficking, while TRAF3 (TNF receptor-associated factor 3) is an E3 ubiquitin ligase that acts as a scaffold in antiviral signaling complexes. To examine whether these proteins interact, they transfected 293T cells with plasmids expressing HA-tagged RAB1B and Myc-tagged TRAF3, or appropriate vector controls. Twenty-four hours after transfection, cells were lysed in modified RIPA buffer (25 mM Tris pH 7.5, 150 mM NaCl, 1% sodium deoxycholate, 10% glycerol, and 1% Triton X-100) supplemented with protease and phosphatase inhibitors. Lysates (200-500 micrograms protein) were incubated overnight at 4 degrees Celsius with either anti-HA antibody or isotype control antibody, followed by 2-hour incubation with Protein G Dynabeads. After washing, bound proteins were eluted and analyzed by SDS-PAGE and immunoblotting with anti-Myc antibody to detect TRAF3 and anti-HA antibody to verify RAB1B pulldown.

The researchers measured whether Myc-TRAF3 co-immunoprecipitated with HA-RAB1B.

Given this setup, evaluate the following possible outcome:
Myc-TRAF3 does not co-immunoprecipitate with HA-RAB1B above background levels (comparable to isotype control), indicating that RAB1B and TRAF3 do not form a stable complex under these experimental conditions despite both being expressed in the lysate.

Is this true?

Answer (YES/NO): NO